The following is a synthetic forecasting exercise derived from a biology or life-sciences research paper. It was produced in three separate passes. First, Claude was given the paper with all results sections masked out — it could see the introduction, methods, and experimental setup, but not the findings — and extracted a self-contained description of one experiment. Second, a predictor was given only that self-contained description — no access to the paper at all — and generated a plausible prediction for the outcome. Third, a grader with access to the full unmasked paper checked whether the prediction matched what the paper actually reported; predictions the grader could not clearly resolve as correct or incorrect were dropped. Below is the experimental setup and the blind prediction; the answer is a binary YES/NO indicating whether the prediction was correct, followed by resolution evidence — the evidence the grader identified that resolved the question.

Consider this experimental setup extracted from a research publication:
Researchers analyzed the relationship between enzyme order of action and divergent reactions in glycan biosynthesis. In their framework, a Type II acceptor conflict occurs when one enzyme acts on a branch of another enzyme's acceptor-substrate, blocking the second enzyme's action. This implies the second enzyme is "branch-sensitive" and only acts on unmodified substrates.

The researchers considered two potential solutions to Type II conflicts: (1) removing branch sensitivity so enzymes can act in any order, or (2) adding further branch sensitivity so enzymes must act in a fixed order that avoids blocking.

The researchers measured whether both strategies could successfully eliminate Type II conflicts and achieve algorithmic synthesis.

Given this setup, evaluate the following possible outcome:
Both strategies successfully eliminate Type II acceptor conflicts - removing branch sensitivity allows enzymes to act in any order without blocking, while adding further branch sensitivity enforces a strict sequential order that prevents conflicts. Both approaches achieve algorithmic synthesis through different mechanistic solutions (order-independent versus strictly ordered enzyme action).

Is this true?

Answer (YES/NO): YES